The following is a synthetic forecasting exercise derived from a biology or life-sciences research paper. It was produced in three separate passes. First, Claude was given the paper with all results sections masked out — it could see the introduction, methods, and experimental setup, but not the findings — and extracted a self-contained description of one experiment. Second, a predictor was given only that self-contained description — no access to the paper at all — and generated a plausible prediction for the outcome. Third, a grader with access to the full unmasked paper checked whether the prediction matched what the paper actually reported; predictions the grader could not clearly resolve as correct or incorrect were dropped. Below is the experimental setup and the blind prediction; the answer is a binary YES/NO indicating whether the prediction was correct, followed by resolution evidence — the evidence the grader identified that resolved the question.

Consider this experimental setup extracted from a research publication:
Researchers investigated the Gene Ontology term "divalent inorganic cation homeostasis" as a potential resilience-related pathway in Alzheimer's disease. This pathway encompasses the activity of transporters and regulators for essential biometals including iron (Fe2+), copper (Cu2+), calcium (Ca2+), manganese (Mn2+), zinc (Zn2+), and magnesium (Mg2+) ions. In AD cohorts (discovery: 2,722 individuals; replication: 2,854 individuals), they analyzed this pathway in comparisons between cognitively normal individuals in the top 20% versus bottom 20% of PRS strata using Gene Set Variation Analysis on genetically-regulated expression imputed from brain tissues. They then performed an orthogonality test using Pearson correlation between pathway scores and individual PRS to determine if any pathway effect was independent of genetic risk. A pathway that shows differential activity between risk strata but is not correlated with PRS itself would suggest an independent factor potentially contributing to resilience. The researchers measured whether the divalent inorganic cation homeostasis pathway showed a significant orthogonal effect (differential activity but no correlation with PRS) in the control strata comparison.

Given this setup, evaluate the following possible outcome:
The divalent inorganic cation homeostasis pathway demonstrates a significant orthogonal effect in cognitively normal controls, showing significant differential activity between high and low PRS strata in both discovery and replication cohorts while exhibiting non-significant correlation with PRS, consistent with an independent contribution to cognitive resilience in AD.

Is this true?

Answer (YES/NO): NO